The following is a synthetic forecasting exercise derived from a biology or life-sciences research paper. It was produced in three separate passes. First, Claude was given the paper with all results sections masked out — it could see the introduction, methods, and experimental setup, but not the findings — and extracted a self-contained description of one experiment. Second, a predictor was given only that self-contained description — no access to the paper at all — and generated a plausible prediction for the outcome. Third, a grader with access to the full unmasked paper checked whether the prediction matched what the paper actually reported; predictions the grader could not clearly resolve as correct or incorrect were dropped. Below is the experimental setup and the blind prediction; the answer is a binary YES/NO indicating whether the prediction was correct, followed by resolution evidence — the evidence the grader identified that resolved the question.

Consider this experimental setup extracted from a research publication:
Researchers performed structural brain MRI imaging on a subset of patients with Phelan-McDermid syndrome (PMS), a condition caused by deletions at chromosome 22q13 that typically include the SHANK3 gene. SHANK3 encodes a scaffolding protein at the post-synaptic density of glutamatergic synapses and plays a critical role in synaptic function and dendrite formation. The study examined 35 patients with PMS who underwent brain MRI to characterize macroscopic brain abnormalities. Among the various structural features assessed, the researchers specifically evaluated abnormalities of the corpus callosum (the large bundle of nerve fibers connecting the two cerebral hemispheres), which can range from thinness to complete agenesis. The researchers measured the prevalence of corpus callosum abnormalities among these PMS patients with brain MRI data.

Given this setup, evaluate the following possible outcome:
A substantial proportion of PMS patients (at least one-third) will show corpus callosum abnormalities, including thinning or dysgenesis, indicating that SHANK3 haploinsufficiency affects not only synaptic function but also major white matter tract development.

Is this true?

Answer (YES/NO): NO